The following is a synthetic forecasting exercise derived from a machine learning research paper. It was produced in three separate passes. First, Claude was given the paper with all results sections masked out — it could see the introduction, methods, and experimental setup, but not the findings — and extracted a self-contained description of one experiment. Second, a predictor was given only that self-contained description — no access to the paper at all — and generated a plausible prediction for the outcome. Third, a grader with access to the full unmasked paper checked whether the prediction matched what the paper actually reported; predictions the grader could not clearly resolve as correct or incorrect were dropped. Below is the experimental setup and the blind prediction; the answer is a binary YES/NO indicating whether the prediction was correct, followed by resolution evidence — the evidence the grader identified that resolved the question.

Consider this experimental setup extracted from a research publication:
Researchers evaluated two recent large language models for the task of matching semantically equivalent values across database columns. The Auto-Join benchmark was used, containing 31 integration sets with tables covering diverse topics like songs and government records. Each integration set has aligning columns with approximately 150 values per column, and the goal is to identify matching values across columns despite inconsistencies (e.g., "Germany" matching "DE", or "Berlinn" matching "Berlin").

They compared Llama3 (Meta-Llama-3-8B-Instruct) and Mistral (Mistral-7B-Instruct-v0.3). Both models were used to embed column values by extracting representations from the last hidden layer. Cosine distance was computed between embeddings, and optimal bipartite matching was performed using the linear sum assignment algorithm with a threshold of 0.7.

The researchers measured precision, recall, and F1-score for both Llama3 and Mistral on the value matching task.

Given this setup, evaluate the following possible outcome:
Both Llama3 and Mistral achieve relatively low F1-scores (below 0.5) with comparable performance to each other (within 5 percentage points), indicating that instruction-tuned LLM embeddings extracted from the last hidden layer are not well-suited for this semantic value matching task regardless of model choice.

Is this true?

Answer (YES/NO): NO